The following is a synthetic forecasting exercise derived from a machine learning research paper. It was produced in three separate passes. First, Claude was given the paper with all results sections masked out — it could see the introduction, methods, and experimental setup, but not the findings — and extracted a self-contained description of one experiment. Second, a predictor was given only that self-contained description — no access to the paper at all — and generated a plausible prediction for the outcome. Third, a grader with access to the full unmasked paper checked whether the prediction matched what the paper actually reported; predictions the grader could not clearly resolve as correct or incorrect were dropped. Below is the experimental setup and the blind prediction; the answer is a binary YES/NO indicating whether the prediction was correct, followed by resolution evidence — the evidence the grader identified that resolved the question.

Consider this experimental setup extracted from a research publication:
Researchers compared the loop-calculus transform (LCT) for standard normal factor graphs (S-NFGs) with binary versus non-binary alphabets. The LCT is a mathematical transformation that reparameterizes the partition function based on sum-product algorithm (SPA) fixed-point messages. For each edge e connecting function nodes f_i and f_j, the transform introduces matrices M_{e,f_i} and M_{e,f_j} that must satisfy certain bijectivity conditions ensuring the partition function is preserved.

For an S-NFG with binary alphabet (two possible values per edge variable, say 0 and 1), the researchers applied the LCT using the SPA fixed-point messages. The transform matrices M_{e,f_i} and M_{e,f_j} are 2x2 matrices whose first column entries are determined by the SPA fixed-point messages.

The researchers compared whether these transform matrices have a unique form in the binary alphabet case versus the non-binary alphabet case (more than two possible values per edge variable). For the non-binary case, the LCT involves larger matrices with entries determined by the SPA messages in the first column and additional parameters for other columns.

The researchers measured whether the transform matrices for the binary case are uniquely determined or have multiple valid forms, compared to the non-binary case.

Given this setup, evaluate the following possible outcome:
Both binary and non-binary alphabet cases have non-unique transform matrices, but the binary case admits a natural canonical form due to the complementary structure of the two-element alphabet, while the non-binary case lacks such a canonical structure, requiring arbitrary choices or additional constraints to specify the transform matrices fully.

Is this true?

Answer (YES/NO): NO